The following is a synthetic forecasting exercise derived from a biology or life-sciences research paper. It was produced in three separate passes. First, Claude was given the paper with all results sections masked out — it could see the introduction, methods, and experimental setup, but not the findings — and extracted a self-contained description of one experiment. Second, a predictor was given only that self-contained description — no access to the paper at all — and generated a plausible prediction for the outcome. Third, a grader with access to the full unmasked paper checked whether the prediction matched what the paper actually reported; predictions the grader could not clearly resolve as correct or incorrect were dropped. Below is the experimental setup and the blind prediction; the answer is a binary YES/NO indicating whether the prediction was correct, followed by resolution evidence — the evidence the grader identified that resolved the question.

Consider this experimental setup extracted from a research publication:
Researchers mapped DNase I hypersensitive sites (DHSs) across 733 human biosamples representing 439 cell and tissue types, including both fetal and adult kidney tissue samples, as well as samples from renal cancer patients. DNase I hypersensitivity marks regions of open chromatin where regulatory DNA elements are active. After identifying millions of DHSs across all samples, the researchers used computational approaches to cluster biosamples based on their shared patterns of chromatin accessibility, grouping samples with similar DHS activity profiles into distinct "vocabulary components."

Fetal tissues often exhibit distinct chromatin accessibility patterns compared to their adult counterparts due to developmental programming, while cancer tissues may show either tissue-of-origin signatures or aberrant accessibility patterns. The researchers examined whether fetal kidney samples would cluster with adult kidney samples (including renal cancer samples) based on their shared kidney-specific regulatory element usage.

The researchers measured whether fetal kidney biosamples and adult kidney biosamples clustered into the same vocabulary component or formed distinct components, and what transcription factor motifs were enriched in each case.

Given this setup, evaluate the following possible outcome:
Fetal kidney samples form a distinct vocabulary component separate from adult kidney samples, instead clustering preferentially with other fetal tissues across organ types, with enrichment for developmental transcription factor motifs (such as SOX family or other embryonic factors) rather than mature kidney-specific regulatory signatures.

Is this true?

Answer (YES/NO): NO